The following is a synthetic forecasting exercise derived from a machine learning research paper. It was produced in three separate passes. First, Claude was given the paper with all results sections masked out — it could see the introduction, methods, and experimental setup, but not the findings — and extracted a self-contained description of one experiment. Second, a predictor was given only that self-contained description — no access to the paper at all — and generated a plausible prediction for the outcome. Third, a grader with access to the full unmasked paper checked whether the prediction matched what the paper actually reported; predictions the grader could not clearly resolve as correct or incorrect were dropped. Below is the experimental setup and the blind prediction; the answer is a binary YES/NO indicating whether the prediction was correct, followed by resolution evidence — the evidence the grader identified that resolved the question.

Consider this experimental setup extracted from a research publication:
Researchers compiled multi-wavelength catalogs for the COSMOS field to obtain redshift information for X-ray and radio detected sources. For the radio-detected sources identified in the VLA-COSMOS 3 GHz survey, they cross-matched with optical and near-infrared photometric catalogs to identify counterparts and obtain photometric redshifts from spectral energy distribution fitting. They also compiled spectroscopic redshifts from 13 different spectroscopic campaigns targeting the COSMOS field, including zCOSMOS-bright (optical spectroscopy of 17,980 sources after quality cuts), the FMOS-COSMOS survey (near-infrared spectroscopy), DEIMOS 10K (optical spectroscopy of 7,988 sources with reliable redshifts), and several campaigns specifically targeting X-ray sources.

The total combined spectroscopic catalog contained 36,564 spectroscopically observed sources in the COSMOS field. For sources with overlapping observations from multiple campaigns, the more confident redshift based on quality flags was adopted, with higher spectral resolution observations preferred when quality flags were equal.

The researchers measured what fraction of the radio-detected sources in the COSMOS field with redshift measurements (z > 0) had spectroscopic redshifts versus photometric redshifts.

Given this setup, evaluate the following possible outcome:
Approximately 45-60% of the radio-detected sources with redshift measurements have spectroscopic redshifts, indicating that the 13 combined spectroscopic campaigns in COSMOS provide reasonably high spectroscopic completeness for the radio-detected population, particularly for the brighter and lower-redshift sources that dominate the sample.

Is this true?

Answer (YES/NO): NO